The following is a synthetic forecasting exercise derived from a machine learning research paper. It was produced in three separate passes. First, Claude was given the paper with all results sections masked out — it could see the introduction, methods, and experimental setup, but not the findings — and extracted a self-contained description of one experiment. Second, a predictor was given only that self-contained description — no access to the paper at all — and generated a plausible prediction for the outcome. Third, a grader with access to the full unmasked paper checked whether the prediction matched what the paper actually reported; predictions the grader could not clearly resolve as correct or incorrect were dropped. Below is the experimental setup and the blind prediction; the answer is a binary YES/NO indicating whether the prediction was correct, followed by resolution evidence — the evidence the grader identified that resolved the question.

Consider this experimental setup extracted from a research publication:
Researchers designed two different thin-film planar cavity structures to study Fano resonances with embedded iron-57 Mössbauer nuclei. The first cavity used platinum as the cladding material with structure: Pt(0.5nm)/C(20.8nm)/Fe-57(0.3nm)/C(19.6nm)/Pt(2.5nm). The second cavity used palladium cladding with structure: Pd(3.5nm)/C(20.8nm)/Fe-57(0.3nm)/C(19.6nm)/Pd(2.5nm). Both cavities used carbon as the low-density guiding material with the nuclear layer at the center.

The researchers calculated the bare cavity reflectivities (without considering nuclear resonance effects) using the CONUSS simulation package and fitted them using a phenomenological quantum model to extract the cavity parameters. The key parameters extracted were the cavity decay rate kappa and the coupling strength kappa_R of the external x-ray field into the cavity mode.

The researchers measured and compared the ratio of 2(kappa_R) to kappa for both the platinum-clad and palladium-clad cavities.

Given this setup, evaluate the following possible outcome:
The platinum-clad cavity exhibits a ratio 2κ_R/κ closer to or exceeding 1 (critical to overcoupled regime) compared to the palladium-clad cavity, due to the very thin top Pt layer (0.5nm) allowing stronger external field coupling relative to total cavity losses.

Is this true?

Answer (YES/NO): YES